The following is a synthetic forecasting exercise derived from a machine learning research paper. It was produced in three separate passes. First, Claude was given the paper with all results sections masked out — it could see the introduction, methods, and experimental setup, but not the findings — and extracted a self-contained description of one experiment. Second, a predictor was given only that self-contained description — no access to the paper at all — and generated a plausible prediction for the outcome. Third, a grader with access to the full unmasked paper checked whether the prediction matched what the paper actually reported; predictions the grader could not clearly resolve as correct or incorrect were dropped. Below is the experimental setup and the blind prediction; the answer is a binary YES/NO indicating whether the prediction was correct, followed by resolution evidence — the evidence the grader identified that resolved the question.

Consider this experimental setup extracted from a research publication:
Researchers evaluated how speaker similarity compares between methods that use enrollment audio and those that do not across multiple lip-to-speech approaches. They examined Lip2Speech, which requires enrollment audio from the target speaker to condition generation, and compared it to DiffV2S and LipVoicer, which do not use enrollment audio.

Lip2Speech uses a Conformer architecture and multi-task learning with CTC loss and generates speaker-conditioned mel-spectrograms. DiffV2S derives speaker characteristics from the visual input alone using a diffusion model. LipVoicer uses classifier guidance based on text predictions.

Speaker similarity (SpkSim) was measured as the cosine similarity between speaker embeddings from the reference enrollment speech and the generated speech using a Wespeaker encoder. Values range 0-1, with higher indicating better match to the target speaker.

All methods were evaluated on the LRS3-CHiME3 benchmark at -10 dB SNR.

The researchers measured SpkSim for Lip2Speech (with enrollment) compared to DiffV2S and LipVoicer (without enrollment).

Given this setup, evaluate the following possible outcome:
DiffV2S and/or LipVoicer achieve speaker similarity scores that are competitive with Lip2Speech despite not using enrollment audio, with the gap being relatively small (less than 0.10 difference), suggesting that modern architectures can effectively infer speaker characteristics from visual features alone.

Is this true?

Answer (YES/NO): YES